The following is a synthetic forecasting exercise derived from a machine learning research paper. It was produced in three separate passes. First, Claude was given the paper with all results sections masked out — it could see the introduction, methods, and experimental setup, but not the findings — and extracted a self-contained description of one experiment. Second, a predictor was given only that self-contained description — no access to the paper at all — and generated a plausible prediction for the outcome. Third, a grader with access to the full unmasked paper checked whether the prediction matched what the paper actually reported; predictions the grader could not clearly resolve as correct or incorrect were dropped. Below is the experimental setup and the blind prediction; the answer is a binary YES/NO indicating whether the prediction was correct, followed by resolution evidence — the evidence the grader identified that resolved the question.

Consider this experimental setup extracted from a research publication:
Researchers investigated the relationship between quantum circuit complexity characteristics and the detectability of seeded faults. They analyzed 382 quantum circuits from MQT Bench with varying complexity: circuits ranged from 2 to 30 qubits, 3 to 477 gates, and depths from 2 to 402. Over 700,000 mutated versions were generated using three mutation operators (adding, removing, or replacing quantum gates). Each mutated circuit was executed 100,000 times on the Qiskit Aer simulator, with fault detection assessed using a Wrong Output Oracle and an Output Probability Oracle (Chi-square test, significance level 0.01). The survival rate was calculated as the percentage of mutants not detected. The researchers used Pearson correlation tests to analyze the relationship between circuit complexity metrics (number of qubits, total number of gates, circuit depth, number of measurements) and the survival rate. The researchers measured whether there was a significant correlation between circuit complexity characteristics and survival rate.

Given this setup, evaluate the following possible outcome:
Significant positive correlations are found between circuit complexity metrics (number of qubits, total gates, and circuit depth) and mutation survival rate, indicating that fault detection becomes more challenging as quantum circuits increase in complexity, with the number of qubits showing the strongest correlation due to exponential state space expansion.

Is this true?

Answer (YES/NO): NO